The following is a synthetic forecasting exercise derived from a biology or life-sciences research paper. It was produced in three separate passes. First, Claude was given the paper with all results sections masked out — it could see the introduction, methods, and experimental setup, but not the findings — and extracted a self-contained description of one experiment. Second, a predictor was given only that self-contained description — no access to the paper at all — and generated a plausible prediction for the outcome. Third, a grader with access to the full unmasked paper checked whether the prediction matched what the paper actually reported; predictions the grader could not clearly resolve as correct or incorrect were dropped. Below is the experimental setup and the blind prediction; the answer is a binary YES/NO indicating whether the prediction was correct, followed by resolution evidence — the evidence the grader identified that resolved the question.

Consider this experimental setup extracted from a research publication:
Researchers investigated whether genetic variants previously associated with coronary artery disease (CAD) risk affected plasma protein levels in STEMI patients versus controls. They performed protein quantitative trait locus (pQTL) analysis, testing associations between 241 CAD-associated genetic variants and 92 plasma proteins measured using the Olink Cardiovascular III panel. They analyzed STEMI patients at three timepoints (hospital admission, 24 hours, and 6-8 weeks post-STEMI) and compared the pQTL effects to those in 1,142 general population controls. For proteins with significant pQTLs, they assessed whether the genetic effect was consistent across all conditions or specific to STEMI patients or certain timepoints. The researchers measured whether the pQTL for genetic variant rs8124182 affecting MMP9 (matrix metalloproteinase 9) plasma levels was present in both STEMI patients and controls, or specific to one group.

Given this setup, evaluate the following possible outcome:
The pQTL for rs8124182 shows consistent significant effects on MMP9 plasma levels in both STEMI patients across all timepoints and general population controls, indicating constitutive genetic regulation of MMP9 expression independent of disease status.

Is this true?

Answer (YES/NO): NO